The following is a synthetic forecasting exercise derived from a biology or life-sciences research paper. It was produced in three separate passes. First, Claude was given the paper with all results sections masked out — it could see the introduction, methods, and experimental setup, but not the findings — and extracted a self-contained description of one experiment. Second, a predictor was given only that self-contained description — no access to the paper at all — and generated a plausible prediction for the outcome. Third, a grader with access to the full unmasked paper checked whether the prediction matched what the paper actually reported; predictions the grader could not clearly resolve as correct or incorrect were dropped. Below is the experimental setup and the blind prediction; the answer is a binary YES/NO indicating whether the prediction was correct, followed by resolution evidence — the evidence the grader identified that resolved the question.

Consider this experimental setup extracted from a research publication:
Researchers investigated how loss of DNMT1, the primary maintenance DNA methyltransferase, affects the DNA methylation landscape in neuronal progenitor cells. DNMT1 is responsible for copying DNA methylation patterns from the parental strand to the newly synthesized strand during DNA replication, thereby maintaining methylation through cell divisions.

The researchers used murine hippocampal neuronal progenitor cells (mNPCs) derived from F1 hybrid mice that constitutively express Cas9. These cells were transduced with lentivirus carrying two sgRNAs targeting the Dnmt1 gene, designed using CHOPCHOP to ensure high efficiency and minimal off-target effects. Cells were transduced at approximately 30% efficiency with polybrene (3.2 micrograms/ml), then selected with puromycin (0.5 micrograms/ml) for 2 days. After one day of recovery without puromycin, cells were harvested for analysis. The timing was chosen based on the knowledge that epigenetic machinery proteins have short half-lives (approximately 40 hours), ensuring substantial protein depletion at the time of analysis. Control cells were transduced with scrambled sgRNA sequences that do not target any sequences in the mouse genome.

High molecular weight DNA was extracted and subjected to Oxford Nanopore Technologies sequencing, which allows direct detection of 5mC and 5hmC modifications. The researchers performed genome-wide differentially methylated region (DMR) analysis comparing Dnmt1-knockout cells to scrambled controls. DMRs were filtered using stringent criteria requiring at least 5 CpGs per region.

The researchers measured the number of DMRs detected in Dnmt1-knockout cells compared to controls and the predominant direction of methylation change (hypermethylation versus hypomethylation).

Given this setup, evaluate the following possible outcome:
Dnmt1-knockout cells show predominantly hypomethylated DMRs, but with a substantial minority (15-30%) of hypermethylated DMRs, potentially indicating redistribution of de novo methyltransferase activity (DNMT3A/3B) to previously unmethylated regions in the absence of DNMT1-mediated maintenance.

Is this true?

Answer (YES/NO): NO